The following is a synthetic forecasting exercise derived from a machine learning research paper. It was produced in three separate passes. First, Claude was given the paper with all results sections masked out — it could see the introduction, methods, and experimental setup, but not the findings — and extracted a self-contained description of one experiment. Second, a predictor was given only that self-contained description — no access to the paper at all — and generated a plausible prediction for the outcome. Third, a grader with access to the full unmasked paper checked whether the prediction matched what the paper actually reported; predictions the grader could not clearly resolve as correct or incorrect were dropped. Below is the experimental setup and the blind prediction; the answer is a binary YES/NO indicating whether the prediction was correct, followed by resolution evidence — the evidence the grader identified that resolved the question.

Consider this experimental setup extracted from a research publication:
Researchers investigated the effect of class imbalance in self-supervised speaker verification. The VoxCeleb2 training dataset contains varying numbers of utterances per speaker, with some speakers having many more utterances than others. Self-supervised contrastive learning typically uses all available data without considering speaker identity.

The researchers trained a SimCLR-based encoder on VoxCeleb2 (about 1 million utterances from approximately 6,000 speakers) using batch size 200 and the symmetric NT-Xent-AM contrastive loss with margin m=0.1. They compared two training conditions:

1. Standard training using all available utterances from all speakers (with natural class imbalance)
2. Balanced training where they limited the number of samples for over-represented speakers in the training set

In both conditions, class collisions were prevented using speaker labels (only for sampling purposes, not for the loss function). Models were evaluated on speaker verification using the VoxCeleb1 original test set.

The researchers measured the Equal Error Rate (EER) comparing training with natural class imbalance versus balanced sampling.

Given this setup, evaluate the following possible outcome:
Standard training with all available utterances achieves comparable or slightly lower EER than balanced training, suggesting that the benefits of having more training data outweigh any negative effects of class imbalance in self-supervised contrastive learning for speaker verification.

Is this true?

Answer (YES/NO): YES